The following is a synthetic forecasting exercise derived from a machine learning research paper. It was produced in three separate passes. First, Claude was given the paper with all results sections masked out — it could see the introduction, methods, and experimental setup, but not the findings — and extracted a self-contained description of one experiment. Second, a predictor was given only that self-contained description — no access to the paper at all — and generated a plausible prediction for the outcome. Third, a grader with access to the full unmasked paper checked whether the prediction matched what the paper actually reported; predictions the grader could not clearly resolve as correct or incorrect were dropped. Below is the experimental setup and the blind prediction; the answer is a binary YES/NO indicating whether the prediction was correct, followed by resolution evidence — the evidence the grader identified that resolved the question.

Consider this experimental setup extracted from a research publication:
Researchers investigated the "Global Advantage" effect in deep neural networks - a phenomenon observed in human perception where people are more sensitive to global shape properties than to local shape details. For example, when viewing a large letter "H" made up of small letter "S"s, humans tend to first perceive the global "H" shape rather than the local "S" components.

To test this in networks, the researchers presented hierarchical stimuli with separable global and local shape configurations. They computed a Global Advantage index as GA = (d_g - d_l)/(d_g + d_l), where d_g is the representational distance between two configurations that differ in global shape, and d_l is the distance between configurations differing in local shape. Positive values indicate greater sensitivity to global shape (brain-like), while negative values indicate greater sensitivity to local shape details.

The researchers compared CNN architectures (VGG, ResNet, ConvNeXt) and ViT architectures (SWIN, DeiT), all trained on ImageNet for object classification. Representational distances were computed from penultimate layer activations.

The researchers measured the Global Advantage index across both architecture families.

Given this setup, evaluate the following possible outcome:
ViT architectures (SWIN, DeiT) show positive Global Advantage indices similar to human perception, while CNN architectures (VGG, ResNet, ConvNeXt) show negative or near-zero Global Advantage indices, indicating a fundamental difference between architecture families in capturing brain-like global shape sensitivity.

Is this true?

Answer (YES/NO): NO